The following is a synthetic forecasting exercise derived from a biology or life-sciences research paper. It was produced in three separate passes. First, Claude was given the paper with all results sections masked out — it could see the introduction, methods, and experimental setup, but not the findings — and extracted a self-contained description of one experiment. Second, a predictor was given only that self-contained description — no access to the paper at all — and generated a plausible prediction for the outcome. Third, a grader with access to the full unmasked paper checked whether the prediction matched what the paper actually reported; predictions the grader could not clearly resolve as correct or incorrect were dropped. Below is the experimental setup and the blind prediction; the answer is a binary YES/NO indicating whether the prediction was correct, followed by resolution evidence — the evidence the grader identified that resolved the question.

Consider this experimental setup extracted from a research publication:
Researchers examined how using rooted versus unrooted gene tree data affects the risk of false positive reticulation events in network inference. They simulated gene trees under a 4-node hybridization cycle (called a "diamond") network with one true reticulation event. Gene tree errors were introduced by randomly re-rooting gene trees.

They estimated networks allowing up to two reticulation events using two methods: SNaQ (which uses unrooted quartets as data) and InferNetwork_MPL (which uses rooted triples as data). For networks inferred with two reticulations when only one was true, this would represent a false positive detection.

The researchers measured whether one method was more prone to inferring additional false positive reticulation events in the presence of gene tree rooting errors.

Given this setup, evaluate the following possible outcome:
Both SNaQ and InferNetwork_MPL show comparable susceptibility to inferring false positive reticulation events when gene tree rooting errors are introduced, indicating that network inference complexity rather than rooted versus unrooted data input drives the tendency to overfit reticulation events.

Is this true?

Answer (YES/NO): NO